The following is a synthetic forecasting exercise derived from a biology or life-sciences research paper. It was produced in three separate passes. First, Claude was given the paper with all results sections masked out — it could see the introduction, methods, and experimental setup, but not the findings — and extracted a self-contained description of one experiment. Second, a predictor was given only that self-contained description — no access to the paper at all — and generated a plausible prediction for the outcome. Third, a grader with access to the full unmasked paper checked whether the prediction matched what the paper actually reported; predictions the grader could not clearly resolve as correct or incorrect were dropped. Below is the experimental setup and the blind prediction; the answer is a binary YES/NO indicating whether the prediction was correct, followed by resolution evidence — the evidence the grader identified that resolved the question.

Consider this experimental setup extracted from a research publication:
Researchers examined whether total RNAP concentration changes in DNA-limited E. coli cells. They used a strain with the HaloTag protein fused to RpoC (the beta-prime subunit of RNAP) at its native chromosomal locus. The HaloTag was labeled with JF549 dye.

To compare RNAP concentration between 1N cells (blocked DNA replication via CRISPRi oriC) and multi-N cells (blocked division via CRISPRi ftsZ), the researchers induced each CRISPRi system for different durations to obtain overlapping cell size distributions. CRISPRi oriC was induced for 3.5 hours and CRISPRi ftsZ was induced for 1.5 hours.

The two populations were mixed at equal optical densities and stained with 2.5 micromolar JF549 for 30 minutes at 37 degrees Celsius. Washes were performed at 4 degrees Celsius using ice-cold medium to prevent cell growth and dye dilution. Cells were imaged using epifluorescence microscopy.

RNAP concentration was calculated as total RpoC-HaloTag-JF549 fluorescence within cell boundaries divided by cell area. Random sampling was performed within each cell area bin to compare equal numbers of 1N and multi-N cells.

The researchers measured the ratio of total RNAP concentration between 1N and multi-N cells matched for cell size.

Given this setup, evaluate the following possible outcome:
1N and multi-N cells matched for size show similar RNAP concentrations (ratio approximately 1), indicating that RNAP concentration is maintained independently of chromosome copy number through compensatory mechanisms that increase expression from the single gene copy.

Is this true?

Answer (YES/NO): NO